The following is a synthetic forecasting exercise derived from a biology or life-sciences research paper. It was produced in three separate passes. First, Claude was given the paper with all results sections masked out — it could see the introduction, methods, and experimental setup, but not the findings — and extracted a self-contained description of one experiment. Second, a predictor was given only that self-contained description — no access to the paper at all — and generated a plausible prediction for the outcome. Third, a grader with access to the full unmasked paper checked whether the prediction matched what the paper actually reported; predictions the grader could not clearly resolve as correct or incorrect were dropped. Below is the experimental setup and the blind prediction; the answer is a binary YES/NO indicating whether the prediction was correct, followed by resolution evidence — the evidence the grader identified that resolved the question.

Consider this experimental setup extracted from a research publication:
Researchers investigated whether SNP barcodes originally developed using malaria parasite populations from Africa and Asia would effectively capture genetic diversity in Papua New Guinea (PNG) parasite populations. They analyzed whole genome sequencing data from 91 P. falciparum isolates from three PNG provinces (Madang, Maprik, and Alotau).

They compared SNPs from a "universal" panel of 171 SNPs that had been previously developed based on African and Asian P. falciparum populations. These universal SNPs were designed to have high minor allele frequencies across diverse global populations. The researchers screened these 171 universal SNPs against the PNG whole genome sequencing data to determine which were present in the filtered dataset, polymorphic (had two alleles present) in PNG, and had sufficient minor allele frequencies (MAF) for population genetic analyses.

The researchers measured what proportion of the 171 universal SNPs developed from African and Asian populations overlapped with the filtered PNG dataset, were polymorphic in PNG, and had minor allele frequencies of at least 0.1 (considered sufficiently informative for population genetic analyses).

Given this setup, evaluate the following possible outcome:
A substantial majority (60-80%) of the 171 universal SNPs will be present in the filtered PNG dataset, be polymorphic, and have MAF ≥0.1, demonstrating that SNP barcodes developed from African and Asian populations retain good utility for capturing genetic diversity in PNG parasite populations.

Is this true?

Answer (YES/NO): NO